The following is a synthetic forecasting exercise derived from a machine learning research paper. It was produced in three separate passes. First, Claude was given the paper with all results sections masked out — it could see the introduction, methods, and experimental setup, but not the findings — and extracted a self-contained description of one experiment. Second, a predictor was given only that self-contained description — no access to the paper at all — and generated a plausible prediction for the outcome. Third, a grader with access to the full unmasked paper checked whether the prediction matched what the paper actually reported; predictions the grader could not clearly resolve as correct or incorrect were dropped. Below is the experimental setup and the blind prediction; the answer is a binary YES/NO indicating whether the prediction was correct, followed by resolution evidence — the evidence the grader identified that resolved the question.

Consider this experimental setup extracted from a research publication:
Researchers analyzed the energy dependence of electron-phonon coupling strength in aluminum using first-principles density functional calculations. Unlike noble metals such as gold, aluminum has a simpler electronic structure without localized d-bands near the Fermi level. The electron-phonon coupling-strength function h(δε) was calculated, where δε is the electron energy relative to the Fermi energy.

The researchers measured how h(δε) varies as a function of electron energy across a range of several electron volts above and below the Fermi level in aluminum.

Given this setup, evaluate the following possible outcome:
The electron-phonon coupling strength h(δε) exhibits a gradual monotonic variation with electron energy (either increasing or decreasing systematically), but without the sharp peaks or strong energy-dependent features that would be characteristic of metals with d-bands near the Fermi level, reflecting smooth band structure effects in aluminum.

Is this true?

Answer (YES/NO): YES